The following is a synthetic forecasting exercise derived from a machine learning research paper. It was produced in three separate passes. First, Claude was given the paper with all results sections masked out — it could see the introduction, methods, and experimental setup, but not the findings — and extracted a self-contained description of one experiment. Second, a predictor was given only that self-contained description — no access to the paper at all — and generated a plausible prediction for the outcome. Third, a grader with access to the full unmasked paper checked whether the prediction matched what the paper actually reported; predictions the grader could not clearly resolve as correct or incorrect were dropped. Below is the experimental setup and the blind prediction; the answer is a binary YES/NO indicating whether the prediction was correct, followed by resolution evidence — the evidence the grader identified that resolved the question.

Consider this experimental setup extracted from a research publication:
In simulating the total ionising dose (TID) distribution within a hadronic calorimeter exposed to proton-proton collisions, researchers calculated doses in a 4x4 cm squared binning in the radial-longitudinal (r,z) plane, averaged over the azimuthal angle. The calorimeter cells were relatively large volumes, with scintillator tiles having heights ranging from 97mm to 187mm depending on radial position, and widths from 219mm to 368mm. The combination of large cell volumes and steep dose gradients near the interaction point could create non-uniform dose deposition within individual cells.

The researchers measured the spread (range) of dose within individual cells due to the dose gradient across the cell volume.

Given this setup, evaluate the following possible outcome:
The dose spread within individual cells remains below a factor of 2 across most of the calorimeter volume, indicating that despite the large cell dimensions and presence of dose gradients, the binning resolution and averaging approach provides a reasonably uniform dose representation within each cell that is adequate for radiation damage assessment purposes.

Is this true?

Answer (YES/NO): NO